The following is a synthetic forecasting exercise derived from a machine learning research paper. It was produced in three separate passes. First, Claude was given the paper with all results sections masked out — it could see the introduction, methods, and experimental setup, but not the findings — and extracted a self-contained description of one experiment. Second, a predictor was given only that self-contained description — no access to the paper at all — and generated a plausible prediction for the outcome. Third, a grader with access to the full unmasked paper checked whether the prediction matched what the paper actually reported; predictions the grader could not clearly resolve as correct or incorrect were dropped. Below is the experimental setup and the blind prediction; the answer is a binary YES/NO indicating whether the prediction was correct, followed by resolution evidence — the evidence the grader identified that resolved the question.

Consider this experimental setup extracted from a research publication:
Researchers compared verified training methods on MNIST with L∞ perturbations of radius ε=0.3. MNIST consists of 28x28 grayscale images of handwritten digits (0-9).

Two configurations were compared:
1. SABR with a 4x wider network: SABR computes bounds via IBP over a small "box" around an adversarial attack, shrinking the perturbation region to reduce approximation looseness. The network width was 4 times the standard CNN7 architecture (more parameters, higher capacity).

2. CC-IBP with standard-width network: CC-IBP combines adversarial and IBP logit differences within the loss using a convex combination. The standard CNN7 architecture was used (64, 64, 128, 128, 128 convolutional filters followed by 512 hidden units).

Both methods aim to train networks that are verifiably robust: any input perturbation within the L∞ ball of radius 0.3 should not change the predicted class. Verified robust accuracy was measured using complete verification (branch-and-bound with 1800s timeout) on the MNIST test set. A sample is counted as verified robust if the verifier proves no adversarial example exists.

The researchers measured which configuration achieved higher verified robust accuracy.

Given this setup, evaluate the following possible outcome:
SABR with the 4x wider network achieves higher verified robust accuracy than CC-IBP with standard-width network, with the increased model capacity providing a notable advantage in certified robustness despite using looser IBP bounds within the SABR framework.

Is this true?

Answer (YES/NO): YES